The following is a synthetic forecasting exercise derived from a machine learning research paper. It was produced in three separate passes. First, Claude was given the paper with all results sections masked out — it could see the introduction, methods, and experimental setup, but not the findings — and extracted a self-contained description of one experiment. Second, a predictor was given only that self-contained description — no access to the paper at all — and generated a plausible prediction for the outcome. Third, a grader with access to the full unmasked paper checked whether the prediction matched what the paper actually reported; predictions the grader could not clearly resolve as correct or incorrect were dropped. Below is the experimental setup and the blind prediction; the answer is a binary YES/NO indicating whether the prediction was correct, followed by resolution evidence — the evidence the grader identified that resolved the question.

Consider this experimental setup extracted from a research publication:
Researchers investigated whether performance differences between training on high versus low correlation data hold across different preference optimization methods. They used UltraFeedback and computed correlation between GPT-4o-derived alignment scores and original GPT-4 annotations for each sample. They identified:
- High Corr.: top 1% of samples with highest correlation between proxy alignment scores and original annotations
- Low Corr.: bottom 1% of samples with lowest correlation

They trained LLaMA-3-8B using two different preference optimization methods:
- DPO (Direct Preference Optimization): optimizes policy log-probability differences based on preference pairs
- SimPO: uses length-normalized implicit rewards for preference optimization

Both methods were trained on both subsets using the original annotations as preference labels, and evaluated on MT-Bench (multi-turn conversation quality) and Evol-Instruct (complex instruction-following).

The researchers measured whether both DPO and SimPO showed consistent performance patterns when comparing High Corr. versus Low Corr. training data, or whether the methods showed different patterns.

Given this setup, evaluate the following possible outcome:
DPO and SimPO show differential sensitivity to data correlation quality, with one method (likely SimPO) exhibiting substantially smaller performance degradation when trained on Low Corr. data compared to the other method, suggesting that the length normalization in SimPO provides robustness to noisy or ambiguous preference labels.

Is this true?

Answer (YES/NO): NO